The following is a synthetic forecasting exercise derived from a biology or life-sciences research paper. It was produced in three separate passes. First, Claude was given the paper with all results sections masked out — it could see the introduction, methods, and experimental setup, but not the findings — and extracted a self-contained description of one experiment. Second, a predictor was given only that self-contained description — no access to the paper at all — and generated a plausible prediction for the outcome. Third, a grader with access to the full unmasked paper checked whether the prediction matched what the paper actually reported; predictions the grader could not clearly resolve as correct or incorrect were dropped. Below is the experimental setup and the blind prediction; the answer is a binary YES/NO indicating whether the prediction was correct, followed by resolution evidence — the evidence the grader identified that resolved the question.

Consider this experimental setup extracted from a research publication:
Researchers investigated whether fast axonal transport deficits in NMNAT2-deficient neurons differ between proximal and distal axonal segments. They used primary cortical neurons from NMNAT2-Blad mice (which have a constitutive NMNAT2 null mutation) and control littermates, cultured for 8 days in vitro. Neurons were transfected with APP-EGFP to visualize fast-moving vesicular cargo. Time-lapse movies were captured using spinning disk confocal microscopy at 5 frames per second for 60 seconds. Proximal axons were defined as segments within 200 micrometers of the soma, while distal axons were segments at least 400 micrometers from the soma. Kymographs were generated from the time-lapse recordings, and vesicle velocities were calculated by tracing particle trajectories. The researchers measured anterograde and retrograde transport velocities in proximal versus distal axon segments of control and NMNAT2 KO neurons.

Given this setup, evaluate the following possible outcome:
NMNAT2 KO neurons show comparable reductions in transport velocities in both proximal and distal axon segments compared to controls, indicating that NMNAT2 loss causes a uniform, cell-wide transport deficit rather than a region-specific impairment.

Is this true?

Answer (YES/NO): NO